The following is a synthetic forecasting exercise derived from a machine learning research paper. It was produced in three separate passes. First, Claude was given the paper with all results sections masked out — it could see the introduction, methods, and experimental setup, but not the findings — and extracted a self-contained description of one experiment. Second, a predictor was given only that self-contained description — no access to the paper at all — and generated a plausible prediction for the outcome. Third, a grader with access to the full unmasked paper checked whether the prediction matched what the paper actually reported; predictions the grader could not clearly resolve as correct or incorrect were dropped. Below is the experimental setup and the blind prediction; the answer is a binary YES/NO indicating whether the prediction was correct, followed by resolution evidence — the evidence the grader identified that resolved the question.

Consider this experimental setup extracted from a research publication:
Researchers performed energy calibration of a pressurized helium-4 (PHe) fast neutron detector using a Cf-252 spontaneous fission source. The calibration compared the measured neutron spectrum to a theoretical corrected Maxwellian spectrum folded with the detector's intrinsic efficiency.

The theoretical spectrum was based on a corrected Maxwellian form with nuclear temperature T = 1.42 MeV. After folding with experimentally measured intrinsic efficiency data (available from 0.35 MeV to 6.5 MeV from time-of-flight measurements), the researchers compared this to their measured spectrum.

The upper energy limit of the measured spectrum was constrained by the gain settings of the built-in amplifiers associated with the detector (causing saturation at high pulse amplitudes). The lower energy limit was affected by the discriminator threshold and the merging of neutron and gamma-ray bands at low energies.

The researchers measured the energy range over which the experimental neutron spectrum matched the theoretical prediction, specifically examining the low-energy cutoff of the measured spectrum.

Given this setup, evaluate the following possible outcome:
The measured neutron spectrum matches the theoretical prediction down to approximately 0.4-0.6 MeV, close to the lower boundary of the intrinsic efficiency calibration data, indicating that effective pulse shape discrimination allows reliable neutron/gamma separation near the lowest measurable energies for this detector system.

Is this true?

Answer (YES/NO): NO